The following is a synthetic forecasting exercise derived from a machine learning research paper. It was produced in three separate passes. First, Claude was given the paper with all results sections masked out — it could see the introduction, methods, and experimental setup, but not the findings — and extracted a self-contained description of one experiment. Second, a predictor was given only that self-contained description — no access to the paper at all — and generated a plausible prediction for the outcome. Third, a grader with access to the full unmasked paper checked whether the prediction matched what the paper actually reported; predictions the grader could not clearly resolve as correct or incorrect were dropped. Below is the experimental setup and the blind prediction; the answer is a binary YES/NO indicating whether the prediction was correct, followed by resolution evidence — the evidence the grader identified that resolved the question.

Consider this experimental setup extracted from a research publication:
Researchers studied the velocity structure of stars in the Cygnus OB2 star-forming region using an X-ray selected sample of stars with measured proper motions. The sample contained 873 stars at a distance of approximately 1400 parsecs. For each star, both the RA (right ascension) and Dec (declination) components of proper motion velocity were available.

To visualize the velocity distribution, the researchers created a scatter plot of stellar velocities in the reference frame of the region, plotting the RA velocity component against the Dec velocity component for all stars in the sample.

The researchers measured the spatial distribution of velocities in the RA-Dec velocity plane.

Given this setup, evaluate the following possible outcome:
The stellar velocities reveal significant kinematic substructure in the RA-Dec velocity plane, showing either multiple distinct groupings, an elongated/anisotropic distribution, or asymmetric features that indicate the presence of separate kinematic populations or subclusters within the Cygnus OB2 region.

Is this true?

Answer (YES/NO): NO